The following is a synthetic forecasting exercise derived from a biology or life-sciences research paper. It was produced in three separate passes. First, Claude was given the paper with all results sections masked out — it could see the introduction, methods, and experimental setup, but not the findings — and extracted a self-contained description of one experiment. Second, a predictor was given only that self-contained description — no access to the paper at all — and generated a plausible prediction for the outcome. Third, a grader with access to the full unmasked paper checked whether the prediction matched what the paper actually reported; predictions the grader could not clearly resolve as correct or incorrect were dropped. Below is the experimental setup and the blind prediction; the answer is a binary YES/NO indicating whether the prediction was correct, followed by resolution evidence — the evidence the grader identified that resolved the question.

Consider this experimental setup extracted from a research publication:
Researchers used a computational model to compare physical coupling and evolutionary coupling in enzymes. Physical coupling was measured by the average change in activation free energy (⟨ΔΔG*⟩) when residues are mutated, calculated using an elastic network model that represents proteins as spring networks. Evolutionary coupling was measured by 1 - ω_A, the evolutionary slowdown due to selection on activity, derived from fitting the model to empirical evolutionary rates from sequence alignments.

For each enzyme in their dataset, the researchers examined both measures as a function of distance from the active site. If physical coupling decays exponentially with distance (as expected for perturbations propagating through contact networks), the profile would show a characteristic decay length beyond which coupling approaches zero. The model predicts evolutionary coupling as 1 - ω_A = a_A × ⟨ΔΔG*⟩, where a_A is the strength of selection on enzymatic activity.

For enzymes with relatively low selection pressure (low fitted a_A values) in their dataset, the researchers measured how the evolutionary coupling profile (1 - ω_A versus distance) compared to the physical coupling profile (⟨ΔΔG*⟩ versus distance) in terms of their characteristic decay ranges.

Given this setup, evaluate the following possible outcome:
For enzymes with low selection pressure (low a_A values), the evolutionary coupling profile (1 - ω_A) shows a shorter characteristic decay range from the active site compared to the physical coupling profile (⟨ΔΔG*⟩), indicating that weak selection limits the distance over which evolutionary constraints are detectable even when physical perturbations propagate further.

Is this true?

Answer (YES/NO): NO